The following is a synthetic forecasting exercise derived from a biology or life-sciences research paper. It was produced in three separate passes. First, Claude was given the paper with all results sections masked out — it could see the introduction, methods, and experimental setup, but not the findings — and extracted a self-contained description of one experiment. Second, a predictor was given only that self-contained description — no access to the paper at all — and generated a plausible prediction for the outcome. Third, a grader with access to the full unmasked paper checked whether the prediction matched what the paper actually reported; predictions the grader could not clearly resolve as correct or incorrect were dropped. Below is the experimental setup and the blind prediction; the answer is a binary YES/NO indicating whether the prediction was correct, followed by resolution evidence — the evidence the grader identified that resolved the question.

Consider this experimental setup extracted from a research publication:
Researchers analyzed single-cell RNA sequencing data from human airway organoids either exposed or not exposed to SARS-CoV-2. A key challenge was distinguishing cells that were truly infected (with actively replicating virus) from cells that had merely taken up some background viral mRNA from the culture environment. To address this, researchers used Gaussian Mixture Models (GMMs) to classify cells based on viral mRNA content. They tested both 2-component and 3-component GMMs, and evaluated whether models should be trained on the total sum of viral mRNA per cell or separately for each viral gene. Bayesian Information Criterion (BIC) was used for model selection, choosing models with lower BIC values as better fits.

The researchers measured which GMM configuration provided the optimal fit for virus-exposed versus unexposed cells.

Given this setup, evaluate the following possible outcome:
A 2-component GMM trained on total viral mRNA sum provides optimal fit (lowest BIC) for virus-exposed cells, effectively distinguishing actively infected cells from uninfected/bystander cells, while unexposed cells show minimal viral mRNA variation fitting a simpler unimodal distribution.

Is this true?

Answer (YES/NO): NO